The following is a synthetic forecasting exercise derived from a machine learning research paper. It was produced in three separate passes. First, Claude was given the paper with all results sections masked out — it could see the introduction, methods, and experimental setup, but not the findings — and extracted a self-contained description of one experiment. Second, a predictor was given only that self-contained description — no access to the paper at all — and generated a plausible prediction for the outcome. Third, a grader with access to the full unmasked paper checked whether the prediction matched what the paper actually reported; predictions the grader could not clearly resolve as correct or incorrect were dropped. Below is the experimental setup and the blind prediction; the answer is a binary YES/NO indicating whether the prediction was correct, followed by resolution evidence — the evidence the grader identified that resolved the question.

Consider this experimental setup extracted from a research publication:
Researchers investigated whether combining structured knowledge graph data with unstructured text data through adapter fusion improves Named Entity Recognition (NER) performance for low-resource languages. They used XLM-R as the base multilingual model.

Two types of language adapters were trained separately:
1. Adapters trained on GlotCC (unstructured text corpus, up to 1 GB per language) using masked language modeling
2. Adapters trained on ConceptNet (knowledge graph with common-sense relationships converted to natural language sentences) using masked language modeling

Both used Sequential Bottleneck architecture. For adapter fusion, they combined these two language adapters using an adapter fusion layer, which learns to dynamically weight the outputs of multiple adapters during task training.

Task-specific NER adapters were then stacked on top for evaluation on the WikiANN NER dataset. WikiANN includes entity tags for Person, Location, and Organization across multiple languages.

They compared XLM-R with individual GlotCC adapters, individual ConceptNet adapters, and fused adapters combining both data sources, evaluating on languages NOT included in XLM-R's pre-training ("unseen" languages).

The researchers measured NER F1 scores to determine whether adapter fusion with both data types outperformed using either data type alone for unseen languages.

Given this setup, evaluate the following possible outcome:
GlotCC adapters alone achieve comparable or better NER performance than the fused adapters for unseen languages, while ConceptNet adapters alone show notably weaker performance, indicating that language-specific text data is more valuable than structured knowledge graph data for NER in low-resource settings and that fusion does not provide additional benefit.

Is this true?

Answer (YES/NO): NO